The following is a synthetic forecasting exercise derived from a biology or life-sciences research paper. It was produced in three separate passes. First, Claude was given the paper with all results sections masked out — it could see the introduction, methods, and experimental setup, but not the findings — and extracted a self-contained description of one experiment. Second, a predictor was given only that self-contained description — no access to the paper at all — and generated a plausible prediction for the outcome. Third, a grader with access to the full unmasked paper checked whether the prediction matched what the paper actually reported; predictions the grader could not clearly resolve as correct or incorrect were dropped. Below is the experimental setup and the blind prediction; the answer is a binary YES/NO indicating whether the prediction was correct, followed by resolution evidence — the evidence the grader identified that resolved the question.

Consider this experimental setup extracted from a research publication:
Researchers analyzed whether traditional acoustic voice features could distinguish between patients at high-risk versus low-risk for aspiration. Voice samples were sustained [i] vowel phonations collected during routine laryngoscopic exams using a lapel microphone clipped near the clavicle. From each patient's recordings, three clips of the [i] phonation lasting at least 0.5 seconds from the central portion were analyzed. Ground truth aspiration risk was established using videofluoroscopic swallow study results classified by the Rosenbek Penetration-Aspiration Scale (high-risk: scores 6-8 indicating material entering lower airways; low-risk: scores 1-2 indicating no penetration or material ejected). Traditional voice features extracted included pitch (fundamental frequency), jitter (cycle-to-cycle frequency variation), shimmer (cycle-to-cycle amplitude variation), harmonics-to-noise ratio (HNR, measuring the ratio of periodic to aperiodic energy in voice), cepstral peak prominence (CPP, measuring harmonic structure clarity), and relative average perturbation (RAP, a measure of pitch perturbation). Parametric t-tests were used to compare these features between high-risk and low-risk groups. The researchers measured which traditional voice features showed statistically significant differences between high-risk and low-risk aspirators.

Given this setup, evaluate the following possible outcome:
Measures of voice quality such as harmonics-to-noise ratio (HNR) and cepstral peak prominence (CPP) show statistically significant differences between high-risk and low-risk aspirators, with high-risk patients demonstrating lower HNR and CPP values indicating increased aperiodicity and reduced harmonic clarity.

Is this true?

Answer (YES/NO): NO